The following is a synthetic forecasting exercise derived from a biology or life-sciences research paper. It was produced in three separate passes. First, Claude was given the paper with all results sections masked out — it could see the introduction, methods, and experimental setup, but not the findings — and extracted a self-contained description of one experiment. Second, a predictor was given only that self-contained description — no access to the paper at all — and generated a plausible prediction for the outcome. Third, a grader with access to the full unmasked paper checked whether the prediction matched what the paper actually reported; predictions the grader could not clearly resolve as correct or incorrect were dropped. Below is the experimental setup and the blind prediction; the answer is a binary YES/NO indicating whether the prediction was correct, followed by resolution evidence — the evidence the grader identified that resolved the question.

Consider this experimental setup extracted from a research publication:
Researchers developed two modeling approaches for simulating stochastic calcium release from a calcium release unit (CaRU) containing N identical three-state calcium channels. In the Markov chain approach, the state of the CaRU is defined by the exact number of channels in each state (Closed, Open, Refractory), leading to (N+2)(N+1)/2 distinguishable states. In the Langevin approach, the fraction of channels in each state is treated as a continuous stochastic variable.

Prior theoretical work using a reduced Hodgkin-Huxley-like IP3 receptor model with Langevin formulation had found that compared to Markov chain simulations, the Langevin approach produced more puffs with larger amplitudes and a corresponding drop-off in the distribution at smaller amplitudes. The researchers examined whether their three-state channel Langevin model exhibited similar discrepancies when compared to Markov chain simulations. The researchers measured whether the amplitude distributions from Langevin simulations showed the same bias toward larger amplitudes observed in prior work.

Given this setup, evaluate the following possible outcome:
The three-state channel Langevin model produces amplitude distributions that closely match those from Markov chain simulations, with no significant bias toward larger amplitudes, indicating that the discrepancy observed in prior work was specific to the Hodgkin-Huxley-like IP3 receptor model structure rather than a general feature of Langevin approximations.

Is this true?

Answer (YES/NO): YES